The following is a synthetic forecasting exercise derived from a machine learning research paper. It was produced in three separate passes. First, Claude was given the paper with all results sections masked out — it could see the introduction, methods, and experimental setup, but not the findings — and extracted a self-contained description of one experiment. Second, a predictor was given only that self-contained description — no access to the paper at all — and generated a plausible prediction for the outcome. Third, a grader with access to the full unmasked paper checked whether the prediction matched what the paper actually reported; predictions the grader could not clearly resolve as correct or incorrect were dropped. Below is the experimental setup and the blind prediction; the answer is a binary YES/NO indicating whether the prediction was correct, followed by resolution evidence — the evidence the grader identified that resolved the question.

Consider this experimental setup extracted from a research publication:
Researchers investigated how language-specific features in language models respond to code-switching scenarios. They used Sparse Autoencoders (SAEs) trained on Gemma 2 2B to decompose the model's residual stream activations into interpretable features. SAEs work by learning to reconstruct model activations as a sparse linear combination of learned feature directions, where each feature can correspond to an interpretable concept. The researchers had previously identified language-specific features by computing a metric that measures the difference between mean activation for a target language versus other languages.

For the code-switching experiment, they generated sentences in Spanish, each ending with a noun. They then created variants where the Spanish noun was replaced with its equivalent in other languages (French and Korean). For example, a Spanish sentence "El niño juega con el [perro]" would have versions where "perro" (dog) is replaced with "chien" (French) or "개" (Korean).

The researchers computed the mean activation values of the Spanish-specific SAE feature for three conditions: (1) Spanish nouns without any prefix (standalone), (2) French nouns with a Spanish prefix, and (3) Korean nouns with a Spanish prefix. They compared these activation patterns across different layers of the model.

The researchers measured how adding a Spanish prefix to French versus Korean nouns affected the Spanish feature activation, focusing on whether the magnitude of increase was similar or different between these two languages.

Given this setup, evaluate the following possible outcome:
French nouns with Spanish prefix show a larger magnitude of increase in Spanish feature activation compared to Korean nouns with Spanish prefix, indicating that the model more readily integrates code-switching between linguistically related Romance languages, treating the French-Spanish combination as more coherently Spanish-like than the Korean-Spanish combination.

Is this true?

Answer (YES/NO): YES